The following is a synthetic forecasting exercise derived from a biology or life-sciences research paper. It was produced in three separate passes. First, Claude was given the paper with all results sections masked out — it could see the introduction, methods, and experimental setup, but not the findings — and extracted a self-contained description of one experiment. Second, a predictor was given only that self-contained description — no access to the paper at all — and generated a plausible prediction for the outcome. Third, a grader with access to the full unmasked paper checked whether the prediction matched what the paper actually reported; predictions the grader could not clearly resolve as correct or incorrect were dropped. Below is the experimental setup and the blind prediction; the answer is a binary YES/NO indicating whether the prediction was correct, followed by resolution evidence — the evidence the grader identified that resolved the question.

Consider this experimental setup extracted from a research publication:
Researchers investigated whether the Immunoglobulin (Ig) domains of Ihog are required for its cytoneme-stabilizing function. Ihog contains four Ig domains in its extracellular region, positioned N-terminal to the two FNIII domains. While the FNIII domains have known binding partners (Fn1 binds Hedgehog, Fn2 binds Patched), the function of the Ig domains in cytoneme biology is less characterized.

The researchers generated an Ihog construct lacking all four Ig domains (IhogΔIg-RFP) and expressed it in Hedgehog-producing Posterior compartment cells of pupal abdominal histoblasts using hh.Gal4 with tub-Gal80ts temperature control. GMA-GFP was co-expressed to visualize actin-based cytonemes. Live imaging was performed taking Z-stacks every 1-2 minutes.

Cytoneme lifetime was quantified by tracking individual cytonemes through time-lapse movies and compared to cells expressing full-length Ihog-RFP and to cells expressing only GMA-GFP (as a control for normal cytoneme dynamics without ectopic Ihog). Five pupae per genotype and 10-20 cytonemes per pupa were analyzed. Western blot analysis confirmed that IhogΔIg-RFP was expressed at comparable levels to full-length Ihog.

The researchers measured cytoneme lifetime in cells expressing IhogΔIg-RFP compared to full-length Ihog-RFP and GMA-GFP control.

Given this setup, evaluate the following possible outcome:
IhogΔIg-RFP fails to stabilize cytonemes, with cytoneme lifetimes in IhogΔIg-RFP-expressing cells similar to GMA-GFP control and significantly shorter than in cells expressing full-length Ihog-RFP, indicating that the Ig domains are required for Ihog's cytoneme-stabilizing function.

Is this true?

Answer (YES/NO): YES